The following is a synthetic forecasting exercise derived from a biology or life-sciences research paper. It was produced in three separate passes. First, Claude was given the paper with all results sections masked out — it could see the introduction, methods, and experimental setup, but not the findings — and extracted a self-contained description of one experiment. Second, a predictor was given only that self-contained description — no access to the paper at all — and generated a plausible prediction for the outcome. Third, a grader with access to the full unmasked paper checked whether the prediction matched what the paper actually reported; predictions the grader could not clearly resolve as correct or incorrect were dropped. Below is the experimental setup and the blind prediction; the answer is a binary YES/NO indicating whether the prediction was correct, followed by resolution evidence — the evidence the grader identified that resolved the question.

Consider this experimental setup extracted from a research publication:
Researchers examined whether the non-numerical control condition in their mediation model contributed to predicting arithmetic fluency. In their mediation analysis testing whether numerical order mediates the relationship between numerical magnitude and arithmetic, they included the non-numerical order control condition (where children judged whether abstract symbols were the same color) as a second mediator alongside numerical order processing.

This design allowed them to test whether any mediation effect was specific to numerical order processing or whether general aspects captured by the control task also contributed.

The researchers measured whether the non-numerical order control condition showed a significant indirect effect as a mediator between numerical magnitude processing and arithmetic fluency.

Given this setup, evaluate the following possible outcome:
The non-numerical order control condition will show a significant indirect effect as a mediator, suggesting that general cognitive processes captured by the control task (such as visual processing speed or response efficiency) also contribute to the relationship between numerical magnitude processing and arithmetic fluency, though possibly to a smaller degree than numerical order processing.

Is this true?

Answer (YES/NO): NO